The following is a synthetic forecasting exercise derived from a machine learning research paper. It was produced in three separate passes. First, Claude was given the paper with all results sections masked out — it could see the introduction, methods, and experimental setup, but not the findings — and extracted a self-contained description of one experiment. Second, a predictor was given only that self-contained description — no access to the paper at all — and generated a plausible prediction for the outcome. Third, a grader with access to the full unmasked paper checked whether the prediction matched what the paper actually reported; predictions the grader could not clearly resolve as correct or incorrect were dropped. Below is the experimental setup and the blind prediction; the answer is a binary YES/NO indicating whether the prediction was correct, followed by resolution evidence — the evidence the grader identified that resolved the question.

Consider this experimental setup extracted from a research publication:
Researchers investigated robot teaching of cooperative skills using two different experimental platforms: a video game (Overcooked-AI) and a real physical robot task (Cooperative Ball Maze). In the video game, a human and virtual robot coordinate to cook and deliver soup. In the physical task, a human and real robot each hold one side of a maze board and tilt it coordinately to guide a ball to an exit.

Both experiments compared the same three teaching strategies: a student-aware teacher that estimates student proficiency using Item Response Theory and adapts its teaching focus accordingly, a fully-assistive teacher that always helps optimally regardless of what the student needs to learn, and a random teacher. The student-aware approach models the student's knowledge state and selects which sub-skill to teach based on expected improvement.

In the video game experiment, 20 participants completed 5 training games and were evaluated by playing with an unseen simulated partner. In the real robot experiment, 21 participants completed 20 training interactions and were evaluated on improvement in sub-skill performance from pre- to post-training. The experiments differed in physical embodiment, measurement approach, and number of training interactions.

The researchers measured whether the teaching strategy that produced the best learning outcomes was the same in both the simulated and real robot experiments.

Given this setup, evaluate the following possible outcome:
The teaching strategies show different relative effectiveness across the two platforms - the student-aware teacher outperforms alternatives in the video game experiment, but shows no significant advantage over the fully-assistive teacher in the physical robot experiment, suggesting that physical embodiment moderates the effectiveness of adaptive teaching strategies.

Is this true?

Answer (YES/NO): YES